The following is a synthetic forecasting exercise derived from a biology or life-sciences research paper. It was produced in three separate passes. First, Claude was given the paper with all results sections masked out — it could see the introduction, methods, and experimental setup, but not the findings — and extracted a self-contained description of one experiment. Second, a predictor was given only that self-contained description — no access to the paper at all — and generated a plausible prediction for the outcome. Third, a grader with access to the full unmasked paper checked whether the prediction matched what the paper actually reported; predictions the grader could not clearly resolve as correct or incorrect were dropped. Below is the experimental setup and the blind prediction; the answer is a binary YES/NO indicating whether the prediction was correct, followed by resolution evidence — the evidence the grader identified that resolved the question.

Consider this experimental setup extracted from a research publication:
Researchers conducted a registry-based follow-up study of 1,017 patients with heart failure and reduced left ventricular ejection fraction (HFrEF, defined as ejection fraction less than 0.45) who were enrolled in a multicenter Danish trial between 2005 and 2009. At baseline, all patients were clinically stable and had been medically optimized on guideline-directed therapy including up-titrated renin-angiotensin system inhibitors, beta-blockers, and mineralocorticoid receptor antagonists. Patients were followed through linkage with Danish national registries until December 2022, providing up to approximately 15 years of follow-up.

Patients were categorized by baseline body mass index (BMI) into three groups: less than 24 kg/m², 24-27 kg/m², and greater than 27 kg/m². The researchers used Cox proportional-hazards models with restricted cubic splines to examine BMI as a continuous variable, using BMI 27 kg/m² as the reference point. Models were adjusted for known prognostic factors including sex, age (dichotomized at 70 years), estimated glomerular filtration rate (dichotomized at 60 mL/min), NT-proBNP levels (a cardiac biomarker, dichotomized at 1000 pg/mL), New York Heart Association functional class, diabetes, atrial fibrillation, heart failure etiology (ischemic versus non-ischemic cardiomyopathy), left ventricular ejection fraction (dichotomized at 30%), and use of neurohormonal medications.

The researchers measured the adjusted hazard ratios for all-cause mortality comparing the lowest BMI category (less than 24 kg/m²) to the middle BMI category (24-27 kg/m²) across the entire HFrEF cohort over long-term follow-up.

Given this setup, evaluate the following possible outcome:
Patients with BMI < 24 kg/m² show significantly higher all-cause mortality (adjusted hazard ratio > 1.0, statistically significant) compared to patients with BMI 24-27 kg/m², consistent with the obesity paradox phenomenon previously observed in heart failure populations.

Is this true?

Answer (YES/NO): NO